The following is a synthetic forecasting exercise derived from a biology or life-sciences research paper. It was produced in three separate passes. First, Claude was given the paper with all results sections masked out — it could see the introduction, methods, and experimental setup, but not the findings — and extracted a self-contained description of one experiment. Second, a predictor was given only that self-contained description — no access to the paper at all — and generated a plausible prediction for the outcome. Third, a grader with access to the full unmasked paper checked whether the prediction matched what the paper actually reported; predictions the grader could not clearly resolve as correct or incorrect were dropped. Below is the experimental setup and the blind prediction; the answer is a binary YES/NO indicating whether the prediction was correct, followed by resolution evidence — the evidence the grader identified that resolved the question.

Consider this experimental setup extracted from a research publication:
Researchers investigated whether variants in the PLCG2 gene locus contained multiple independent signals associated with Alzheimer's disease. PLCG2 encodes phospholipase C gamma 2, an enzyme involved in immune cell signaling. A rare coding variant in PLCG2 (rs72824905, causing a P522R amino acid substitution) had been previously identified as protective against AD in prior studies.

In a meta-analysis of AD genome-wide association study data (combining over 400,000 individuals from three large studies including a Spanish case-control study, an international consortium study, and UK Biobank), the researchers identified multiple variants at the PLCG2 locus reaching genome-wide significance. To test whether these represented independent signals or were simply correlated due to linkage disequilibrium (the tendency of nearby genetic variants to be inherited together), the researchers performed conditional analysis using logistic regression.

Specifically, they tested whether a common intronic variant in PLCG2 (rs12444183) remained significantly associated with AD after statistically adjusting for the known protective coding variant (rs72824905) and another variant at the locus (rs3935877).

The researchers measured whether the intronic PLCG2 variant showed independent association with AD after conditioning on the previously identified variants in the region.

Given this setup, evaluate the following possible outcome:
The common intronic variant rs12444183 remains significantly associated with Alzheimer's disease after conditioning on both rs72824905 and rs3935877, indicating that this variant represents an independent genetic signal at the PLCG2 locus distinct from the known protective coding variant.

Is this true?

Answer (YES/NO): YES